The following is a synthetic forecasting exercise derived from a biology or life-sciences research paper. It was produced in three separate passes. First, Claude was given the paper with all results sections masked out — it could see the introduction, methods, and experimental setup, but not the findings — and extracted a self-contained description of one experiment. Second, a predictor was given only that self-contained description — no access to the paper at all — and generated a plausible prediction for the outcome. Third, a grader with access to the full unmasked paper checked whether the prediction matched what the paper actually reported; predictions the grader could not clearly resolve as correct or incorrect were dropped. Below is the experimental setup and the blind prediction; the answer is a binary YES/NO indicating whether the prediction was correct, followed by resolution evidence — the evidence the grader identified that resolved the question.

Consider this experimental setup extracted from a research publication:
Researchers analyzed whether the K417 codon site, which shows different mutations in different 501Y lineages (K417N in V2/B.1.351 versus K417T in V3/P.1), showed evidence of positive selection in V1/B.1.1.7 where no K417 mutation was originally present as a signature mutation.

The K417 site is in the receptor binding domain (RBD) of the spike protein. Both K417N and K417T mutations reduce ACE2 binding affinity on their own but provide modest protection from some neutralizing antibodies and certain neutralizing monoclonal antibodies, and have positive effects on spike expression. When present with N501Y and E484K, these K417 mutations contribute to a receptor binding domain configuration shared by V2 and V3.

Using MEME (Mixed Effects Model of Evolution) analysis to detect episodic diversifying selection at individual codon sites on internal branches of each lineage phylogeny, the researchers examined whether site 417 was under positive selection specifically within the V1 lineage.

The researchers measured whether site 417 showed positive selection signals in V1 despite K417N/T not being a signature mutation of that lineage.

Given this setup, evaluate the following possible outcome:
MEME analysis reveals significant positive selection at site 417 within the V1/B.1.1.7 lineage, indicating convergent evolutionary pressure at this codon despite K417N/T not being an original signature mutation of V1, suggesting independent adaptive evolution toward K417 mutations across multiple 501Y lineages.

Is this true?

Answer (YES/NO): NO